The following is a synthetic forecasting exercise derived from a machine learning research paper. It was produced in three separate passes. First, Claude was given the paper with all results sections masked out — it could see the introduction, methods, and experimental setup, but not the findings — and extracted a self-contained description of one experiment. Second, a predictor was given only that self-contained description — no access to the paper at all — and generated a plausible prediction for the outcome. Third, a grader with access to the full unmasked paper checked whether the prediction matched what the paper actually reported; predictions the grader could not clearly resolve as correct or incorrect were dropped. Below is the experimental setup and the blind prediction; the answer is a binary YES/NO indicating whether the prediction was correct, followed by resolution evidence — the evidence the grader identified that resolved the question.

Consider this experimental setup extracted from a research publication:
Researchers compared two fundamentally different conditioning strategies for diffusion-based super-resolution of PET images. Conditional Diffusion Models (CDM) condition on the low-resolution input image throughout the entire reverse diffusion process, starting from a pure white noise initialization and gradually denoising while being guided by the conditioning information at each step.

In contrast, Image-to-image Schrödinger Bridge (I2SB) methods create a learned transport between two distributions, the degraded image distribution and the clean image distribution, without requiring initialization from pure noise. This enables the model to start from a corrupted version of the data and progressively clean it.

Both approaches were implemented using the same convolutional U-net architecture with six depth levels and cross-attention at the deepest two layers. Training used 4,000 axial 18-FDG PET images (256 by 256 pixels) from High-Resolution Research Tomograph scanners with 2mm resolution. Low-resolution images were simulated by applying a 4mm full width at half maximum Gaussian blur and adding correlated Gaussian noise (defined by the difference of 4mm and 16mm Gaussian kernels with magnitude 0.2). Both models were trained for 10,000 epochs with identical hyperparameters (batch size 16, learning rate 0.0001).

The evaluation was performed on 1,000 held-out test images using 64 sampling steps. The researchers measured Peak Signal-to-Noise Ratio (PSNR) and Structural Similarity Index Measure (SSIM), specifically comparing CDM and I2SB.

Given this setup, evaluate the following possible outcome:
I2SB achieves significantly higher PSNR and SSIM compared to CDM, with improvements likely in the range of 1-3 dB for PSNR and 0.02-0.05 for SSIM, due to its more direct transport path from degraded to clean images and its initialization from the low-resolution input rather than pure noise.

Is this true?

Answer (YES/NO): NO